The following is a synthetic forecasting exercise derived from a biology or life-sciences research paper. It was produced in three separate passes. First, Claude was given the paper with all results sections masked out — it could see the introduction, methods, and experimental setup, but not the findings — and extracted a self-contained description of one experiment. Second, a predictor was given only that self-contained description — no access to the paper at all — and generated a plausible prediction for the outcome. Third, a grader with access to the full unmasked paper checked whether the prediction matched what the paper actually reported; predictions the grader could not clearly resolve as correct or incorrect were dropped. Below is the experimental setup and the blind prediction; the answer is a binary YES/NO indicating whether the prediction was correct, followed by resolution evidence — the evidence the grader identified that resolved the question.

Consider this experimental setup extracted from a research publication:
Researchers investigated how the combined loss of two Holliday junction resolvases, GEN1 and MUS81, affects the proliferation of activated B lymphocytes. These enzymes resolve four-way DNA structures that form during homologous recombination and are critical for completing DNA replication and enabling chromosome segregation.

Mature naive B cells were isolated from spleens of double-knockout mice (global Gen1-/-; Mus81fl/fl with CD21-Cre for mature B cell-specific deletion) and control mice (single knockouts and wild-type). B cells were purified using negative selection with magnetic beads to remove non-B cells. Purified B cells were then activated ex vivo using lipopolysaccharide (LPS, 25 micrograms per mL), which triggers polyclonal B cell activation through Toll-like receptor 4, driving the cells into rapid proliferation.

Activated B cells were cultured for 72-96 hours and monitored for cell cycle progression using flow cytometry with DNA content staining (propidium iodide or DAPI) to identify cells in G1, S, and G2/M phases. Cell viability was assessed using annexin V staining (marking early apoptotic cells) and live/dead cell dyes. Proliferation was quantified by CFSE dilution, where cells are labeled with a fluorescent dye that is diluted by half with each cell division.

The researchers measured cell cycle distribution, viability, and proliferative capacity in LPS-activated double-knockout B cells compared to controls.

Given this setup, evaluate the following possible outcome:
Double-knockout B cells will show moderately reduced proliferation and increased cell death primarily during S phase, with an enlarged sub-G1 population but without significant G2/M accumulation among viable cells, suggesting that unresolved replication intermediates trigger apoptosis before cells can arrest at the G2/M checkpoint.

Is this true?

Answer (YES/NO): NO